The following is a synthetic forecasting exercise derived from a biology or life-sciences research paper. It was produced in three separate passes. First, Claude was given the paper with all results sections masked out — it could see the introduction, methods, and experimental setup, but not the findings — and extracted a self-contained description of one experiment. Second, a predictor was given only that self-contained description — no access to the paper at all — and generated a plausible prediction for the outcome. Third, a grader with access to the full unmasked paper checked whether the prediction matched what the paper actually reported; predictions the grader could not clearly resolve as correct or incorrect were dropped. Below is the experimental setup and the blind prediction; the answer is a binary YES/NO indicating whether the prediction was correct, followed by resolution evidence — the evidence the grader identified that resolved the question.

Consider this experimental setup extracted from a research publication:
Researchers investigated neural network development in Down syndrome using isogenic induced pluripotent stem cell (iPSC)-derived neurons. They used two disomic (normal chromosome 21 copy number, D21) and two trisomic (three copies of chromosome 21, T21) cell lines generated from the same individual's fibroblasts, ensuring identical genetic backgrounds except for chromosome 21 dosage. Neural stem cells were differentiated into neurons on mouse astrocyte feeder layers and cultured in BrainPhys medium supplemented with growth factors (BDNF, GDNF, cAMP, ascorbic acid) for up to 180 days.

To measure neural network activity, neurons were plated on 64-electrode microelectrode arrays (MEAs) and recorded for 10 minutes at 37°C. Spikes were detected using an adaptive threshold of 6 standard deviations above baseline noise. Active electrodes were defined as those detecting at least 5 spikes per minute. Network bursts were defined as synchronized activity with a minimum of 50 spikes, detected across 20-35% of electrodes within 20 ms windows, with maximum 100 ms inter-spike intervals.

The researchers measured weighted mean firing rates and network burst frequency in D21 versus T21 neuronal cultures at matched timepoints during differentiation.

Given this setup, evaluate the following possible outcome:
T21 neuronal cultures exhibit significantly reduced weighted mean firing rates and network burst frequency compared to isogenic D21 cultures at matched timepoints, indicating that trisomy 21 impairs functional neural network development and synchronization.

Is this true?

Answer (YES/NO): YES